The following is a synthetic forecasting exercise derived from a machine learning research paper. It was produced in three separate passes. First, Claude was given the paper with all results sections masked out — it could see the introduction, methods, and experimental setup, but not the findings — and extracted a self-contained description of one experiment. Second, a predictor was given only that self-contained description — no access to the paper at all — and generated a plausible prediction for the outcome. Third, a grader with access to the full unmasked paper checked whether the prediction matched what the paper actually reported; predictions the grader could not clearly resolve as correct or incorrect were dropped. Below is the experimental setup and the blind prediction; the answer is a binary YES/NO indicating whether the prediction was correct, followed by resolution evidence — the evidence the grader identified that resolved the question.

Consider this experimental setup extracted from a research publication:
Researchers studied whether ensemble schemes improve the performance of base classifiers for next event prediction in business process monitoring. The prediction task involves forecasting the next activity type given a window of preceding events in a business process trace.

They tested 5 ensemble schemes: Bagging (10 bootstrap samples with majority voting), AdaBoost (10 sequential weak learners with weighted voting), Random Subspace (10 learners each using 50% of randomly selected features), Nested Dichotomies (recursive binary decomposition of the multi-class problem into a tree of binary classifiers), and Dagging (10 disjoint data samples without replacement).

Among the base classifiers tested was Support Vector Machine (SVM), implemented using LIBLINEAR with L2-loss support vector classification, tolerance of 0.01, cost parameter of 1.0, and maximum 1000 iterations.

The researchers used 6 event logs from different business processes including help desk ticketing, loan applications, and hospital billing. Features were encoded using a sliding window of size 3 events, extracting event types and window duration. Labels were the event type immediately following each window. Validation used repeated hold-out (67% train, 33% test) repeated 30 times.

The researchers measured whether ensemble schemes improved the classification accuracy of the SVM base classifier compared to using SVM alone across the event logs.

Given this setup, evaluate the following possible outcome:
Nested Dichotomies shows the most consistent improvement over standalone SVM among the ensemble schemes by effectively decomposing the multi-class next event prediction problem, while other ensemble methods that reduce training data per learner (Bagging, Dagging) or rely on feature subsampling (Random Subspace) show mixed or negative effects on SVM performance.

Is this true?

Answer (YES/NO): NO